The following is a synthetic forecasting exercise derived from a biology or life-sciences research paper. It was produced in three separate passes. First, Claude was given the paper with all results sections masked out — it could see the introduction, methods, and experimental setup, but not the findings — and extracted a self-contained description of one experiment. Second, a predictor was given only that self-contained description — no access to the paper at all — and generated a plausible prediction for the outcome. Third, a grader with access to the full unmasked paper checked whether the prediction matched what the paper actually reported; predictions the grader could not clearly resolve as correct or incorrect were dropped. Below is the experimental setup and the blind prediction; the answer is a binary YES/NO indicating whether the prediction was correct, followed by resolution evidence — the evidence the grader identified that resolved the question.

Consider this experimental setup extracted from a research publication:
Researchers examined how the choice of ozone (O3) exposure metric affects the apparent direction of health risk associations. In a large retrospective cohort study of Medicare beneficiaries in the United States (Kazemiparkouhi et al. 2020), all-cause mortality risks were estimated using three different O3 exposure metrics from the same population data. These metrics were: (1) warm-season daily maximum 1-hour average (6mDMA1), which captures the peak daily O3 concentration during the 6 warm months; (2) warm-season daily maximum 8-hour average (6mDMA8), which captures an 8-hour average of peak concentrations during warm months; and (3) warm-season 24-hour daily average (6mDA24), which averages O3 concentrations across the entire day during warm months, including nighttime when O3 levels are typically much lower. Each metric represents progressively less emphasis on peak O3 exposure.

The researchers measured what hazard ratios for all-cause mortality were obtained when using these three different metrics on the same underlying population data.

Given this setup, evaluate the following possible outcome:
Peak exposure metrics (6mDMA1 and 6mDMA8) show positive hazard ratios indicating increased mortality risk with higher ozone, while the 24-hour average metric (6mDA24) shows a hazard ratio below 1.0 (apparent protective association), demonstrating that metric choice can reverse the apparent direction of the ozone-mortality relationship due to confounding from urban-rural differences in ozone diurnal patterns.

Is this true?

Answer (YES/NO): NO